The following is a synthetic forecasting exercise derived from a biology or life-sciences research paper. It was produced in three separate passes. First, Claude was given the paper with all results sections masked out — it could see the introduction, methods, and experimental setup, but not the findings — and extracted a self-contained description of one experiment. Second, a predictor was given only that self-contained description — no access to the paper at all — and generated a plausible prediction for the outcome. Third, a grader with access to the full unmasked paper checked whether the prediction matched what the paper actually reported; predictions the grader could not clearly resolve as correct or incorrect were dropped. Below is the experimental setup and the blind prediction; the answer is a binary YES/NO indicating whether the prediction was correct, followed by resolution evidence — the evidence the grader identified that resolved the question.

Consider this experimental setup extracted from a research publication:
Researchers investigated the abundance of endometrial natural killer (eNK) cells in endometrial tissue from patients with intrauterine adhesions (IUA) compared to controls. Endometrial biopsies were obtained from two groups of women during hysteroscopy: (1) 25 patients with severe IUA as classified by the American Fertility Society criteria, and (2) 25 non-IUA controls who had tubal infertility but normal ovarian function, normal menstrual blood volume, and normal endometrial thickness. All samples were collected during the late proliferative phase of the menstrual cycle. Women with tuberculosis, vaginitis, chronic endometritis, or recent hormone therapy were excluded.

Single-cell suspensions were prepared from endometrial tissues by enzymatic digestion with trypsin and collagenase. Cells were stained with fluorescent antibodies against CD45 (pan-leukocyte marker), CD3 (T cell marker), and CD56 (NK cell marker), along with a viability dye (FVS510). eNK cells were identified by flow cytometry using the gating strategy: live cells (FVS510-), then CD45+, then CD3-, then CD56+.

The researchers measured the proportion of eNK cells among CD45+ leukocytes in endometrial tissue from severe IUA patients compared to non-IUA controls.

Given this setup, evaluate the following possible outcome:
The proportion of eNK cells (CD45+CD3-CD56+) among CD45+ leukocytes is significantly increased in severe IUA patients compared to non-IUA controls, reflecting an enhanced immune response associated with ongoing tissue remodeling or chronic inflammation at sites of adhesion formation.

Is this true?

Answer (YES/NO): NO